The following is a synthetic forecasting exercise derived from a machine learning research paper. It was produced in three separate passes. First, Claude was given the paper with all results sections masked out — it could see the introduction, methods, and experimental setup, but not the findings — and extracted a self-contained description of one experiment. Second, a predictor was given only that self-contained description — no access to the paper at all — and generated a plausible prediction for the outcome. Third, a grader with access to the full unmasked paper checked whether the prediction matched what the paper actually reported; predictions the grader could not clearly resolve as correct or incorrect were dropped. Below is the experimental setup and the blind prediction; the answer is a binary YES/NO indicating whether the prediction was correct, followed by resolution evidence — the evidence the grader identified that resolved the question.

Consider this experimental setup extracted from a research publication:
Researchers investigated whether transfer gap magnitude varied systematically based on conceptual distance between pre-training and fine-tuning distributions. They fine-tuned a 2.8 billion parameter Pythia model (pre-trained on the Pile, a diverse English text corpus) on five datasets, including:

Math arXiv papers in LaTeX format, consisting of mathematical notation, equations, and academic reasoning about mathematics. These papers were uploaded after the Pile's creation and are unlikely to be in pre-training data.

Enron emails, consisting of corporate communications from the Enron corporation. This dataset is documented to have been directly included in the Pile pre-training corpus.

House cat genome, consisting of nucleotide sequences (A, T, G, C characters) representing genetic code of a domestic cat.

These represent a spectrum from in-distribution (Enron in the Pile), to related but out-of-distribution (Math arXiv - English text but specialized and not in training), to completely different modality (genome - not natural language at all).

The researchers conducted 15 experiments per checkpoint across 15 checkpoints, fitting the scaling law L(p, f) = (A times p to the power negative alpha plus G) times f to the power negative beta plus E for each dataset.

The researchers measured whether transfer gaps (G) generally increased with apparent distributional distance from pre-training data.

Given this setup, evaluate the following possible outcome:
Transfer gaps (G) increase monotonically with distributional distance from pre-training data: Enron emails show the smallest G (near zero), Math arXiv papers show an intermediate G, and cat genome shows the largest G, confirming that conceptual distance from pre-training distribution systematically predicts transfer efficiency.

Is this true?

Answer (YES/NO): NO